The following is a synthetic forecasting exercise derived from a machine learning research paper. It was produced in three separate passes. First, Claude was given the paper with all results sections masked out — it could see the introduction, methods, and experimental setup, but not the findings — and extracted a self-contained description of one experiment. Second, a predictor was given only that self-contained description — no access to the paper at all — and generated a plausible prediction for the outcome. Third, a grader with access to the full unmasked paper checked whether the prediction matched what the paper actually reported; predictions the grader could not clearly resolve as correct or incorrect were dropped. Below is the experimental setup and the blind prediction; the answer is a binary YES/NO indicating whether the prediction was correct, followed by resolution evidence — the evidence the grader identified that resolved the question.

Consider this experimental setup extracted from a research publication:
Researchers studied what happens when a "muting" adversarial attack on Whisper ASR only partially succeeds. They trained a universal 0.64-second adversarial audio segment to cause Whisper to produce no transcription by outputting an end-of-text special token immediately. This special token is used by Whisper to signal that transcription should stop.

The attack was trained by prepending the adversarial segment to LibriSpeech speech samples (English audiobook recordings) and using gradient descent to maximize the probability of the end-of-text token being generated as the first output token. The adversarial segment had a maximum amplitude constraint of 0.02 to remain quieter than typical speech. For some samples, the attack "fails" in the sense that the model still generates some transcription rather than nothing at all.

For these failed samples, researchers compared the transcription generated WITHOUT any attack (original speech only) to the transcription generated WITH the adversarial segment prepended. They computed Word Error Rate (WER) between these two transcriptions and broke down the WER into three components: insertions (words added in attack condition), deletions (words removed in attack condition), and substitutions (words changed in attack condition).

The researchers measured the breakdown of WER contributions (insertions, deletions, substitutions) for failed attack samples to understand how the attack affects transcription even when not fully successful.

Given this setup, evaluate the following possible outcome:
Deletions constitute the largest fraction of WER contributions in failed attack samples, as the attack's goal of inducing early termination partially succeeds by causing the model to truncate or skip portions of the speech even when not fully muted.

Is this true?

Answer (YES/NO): YES